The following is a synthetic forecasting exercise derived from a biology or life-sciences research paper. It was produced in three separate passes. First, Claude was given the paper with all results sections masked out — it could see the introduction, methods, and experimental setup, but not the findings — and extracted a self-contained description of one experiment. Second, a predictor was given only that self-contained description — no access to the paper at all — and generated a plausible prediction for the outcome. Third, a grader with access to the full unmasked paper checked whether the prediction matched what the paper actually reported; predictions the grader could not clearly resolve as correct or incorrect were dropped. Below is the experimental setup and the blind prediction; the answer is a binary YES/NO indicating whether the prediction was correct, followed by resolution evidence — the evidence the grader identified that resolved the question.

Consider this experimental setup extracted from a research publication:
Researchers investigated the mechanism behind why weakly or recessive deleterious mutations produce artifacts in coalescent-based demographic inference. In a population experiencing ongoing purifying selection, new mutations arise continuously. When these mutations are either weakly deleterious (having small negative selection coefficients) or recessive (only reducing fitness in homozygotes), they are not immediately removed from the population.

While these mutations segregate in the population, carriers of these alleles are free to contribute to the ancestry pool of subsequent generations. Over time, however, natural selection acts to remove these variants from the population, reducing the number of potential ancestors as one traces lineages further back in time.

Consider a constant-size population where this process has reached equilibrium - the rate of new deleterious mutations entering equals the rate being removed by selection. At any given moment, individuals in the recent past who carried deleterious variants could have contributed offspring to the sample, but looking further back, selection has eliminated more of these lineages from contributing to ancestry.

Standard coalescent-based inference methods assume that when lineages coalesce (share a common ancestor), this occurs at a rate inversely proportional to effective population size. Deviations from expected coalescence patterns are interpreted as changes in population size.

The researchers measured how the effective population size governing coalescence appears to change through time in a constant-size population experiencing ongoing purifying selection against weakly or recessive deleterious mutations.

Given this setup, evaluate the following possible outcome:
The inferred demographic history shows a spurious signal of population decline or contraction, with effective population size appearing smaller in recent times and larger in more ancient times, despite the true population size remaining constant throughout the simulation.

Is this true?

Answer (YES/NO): NO